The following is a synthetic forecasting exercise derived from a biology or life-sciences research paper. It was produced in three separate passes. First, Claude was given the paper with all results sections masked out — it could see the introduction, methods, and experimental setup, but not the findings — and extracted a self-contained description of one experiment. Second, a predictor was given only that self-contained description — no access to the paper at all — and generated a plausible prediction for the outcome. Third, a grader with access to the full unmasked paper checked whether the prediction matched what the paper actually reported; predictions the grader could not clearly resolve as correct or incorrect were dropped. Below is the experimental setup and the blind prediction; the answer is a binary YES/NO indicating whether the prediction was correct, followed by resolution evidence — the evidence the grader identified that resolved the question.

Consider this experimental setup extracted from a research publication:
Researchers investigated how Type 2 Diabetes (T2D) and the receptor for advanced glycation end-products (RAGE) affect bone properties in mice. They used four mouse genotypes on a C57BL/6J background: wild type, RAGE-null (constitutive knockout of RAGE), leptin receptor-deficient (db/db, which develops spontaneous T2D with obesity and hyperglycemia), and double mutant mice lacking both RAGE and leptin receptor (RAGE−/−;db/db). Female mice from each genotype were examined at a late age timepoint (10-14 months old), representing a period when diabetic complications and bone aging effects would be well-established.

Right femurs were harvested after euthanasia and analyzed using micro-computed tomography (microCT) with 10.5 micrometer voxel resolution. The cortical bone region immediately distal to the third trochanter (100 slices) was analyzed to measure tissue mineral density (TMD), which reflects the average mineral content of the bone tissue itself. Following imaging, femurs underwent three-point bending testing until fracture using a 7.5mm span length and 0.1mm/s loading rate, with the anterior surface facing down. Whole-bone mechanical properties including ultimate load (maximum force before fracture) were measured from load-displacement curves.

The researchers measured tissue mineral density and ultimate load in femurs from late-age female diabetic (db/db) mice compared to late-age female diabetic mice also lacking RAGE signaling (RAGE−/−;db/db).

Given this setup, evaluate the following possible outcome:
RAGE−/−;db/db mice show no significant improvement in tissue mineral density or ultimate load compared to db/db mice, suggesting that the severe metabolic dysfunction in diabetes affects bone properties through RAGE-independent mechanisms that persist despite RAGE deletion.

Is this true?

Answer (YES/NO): NO